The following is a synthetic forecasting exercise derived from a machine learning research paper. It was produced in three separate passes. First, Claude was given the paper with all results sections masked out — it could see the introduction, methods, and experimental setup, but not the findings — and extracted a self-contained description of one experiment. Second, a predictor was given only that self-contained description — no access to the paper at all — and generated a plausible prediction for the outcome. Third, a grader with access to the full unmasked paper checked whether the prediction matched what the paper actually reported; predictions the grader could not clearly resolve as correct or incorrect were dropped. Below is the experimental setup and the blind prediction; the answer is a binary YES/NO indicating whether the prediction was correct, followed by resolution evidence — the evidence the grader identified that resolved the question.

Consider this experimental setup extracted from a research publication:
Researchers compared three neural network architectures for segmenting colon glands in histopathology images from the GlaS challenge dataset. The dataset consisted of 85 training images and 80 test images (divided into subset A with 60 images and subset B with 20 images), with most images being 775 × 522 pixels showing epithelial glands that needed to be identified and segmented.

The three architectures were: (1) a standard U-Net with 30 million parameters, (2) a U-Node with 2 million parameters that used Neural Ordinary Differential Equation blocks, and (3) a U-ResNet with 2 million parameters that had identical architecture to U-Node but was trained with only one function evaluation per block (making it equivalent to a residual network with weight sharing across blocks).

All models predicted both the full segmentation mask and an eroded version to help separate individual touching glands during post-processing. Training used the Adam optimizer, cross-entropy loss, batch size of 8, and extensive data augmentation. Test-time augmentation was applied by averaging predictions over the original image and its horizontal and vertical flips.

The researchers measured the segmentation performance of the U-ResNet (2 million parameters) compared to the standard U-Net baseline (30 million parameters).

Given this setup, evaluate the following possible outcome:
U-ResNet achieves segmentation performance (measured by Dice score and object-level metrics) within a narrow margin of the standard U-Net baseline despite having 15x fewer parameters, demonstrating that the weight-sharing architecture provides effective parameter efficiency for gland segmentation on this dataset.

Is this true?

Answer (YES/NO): NO